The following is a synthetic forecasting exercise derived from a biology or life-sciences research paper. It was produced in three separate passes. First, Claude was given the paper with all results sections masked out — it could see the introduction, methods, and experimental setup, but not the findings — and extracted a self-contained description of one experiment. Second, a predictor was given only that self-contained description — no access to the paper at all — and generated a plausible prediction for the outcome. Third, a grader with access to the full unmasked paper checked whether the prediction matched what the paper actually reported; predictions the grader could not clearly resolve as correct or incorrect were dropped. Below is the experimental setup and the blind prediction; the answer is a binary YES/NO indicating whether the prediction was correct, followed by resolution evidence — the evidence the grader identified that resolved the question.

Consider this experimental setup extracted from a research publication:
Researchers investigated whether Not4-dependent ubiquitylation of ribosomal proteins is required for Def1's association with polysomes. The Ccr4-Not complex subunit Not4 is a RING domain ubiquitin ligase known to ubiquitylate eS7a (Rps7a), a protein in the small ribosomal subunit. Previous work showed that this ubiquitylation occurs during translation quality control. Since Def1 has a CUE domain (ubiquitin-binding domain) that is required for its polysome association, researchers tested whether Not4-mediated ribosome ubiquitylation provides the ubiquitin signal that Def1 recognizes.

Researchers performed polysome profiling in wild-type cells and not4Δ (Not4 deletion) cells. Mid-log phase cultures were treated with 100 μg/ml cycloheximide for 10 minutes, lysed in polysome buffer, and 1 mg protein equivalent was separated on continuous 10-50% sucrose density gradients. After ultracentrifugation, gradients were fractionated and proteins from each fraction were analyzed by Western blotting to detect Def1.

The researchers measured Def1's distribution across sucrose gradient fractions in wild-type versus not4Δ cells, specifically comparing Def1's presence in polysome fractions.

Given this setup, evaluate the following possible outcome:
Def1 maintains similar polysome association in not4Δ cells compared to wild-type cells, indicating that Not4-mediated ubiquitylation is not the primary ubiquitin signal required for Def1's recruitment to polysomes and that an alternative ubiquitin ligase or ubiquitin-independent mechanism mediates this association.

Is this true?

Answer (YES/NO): NO